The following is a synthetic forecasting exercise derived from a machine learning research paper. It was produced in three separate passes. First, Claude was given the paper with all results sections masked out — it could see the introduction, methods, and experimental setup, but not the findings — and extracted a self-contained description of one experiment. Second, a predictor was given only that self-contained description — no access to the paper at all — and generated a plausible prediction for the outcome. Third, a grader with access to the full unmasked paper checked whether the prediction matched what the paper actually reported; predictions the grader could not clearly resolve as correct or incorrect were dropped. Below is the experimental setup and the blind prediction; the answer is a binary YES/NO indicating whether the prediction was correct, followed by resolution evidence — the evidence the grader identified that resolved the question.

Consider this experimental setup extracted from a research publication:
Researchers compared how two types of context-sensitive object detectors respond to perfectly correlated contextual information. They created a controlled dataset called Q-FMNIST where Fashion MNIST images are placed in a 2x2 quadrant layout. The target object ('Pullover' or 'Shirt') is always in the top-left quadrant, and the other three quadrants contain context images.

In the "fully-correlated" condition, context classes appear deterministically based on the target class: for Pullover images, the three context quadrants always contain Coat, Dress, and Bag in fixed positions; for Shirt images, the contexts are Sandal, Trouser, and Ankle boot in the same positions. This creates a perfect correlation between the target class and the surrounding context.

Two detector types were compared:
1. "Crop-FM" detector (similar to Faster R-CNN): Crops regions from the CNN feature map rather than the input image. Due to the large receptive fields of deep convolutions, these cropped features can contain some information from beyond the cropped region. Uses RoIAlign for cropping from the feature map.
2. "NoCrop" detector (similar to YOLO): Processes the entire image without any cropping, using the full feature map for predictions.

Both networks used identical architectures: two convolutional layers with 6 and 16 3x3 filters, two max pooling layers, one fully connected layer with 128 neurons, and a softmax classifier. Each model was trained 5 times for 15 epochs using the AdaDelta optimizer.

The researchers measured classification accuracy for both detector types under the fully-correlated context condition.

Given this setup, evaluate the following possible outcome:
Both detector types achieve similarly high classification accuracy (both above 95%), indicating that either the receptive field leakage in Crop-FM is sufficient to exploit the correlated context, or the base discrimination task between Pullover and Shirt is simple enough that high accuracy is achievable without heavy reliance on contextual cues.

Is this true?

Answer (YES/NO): YES